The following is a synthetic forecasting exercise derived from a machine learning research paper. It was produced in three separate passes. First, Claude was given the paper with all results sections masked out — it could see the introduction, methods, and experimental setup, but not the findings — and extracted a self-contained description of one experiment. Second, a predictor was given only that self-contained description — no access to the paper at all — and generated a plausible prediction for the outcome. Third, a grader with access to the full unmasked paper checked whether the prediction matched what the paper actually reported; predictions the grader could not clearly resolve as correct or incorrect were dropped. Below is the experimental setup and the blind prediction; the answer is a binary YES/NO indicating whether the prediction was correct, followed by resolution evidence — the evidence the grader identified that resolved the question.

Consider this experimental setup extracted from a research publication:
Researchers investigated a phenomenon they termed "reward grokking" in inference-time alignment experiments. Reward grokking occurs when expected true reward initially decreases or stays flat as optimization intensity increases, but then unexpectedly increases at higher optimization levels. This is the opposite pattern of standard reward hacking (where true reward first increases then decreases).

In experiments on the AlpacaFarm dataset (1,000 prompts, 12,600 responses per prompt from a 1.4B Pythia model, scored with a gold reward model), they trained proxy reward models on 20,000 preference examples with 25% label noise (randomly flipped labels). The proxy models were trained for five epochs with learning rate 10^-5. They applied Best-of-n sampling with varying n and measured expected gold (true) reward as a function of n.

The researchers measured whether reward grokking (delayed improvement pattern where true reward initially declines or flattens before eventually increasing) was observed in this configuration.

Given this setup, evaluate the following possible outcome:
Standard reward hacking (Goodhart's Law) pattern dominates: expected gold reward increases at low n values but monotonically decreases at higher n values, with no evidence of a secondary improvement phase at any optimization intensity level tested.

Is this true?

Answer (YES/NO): NO